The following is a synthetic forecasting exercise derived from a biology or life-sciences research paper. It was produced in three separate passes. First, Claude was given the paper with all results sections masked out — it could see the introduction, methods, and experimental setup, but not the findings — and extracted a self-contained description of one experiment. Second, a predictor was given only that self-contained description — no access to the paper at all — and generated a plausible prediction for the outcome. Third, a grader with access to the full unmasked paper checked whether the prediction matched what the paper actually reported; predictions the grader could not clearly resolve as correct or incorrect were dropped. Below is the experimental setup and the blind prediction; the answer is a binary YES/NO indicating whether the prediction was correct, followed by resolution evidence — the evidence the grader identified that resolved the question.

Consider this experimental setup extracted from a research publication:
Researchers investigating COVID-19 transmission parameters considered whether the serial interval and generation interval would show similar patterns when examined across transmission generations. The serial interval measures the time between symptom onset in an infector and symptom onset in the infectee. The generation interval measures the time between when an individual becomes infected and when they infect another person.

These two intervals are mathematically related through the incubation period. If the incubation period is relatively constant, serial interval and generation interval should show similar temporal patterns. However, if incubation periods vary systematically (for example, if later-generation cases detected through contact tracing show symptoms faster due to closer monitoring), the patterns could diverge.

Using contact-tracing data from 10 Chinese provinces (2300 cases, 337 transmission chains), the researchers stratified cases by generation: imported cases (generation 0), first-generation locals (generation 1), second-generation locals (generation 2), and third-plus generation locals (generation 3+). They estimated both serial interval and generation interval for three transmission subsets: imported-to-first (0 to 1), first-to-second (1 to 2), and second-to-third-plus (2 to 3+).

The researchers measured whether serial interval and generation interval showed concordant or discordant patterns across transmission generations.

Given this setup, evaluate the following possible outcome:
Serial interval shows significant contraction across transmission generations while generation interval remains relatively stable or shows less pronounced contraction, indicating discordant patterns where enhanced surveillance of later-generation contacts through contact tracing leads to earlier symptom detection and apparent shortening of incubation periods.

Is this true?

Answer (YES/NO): NO